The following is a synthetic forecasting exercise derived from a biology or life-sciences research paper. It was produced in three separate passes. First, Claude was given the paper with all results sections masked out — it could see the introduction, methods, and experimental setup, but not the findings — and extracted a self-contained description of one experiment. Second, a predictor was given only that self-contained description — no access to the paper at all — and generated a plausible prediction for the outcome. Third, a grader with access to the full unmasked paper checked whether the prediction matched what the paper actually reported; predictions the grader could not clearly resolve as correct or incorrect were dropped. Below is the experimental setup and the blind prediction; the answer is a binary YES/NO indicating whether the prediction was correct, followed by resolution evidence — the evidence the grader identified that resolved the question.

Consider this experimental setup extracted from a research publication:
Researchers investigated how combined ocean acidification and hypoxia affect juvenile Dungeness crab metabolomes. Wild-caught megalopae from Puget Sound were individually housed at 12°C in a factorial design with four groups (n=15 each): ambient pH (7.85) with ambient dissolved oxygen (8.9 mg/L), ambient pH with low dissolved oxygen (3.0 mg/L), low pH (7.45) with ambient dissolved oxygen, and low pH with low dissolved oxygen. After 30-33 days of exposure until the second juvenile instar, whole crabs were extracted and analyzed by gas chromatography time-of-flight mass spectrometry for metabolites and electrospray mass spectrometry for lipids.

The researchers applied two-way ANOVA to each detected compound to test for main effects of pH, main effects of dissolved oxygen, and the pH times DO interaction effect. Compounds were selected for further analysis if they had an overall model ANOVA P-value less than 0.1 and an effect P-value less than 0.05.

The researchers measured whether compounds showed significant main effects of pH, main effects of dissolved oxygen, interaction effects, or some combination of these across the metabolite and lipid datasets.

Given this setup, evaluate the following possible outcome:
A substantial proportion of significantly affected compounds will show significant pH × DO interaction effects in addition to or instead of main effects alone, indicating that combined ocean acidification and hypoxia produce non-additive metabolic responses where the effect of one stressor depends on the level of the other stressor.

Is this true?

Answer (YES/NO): NO